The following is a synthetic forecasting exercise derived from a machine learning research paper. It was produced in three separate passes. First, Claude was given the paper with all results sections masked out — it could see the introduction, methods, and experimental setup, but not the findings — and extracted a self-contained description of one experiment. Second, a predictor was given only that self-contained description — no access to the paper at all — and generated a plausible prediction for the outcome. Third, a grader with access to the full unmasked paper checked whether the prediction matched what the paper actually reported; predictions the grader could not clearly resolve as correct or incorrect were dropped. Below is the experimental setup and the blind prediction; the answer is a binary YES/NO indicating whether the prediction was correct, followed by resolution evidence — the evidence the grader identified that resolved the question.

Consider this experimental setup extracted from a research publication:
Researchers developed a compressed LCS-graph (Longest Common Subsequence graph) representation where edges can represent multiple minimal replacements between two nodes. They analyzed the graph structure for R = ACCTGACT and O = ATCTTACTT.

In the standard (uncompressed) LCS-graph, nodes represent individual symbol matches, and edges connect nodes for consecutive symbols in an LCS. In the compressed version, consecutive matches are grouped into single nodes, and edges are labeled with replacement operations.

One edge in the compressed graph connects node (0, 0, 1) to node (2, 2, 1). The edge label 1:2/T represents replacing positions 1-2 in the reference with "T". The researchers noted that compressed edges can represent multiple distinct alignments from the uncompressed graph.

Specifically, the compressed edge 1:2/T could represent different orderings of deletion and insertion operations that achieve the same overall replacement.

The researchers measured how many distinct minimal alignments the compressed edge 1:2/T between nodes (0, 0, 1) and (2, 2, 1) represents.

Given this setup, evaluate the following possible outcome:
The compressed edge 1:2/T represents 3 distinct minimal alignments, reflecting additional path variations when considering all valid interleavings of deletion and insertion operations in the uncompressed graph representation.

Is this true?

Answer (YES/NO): NO